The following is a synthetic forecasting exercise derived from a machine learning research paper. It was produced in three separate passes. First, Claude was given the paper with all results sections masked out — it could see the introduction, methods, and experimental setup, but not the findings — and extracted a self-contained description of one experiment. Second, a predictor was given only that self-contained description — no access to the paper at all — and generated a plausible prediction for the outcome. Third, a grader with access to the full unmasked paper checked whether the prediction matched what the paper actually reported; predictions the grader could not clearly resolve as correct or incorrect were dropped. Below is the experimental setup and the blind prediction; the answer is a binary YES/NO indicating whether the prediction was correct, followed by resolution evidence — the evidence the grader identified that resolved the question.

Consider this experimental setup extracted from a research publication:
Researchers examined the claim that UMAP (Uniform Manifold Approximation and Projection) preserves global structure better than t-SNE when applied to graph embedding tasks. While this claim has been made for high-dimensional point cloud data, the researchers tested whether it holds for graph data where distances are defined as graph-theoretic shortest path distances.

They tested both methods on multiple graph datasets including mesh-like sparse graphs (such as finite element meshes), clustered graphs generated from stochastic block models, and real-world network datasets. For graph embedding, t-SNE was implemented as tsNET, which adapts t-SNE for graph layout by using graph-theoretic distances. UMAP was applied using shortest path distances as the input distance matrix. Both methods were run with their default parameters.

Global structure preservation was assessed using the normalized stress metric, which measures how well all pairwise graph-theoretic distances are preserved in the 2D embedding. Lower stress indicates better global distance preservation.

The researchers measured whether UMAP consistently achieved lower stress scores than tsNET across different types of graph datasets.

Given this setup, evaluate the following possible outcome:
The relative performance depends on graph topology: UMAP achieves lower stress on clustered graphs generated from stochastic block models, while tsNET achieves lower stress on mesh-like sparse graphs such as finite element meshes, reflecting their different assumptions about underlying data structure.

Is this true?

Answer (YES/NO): NO